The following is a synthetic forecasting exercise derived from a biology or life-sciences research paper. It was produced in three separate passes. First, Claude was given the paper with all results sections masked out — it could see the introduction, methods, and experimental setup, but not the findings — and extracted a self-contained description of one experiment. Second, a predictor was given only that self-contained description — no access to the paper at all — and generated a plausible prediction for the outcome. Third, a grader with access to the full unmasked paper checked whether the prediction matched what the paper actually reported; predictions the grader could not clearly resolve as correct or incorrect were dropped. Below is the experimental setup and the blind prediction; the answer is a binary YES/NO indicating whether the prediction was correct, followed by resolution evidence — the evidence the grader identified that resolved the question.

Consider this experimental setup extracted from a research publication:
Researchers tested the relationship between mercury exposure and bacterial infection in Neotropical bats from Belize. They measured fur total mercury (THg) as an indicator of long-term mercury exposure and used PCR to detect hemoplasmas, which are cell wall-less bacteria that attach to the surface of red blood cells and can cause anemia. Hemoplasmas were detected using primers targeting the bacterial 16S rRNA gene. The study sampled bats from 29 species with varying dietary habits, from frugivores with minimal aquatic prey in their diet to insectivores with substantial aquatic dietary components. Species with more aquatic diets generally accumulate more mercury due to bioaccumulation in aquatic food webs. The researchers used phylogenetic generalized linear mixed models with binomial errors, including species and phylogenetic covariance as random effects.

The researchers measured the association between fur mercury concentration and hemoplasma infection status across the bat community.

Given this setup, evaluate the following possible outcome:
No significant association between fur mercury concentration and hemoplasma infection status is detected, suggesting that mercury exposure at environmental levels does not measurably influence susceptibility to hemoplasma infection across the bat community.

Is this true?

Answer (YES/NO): NO